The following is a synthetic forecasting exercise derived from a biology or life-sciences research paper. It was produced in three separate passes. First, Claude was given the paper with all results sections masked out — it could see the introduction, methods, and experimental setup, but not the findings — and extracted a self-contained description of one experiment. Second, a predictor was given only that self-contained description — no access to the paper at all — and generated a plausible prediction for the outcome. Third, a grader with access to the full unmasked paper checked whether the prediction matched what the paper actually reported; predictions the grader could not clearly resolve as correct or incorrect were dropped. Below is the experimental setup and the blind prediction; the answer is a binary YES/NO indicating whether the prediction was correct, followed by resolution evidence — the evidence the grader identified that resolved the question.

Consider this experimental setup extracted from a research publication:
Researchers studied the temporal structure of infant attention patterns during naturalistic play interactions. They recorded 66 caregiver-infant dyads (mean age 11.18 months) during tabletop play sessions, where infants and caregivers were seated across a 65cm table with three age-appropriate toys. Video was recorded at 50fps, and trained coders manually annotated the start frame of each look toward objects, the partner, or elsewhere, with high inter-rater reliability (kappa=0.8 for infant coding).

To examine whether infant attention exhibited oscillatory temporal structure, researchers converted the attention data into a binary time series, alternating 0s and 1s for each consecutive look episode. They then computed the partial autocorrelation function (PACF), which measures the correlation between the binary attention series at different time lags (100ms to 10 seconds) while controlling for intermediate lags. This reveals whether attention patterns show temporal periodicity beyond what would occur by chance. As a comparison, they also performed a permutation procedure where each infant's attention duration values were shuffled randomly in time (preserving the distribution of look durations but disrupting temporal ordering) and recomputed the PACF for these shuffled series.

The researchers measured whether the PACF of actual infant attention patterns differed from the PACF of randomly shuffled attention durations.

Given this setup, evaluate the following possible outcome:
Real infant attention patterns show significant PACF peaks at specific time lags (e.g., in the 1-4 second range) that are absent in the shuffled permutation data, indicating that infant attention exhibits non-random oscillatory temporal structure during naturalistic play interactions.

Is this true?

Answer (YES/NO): YES